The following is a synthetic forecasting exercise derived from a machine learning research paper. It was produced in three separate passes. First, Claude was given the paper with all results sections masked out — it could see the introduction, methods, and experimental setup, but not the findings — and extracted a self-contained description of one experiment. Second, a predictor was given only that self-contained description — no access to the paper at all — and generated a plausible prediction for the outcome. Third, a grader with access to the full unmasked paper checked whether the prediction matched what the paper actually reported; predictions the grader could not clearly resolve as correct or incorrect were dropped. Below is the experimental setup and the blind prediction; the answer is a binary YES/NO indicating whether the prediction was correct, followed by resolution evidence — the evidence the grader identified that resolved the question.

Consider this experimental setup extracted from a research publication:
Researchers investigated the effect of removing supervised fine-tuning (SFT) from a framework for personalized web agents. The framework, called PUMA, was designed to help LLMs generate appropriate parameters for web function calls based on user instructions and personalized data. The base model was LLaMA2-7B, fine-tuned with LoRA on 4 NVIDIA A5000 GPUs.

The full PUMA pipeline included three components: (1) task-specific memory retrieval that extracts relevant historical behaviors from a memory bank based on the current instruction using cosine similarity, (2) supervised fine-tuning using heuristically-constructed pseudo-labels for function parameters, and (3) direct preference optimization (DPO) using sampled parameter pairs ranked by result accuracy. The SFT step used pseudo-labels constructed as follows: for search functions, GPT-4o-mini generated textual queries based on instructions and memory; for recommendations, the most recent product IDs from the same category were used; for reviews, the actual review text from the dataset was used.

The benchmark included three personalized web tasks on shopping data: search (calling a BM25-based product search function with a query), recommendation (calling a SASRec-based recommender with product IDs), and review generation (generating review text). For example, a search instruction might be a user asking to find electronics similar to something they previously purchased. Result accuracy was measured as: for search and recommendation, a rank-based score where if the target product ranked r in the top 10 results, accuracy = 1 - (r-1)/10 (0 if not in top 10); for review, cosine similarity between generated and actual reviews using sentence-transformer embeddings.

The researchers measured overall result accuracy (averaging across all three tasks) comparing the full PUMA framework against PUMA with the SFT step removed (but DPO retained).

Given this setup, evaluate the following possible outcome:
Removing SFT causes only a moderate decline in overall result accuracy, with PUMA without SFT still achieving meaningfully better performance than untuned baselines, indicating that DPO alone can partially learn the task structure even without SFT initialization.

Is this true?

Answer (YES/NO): NO